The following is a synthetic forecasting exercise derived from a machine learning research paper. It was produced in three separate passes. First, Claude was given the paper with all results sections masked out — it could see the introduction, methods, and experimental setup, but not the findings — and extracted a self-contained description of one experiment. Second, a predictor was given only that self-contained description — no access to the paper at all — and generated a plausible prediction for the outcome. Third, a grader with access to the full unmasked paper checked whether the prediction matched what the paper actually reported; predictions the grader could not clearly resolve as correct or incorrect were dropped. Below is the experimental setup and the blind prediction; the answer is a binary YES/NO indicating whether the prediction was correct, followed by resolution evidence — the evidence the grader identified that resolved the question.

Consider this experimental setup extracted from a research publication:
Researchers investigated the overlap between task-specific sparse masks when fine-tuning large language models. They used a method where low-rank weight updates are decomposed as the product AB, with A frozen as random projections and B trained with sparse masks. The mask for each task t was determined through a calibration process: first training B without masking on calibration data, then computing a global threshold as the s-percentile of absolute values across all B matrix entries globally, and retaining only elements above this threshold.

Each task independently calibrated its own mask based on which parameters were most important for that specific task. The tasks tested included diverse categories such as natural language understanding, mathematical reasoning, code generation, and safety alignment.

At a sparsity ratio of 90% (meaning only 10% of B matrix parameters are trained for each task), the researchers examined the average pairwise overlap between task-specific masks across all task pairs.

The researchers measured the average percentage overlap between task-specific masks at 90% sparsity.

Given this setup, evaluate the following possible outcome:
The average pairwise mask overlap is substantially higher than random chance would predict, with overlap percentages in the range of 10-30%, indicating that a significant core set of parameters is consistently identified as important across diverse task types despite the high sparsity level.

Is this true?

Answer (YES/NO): NO